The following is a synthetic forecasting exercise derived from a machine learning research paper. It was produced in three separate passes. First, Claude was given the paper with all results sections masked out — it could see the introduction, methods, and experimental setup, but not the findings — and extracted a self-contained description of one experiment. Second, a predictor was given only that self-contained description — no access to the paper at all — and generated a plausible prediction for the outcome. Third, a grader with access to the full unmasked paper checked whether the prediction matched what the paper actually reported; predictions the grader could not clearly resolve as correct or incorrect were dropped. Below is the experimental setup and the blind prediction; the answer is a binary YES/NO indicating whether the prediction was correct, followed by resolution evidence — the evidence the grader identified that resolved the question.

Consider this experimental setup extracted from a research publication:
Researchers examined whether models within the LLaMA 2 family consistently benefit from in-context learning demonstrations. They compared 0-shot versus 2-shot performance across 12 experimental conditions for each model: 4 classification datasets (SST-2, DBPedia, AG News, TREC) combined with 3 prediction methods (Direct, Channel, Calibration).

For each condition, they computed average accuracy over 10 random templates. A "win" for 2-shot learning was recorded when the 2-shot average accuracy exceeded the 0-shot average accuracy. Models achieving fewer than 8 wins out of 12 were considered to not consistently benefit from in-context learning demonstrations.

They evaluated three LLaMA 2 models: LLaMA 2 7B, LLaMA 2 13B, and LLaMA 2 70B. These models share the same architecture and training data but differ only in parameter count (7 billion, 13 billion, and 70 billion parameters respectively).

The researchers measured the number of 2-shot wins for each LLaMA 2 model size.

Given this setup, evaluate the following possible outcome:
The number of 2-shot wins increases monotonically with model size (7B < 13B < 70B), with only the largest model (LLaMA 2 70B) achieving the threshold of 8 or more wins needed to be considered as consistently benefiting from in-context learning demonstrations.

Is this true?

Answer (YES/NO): NO